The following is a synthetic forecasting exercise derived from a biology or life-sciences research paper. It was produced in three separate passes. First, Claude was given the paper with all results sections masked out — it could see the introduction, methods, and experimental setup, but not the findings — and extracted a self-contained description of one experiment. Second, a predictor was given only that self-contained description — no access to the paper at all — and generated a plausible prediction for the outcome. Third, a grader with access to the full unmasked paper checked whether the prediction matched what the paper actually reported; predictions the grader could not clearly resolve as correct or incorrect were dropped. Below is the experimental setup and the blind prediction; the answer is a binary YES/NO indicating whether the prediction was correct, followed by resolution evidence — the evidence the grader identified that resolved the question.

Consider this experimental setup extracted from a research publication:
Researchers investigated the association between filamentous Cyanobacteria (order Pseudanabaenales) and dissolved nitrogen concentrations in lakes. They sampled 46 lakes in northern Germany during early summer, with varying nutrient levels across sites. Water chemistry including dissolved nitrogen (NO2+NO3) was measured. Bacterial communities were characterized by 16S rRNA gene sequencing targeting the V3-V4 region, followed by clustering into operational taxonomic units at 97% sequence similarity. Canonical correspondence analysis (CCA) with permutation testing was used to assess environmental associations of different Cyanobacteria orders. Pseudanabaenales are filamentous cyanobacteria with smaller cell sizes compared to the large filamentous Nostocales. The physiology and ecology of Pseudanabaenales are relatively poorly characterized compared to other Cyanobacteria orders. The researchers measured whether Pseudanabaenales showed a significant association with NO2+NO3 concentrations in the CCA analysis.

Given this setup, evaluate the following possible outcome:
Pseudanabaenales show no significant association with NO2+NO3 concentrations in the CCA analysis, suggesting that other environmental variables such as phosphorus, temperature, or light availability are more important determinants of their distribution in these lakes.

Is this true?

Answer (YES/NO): NO